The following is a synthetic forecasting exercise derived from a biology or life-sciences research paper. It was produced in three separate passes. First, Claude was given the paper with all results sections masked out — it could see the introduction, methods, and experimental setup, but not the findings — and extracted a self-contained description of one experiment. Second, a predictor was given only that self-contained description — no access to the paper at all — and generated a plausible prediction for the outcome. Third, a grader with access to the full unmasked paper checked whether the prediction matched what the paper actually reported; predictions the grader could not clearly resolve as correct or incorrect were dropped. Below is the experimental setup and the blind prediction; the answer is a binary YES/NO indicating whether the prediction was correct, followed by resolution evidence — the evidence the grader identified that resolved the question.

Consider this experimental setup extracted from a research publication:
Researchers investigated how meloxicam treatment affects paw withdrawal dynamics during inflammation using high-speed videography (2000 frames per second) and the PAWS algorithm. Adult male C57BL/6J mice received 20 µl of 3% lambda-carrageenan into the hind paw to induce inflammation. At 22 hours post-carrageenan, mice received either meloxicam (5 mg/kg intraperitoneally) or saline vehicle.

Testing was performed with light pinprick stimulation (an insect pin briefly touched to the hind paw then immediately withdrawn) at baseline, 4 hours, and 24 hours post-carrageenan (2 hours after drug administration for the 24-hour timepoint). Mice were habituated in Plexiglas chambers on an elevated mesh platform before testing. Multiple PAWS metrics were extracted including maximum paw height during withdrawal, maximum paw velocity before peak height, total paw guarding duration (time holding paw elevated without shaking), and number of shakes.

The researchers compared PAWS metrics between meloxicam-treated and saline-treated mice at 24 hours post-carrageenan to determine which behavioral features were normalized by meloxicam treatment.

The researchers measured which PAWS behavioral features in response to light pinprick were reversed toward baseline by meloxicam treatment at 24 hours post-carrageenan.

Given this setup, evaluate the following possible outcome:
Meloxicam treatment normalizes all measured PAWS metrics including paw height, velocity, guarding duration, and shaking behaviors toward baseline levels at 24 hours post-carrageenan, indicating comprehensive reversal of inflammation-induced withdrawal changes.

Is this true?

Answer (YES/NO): NO